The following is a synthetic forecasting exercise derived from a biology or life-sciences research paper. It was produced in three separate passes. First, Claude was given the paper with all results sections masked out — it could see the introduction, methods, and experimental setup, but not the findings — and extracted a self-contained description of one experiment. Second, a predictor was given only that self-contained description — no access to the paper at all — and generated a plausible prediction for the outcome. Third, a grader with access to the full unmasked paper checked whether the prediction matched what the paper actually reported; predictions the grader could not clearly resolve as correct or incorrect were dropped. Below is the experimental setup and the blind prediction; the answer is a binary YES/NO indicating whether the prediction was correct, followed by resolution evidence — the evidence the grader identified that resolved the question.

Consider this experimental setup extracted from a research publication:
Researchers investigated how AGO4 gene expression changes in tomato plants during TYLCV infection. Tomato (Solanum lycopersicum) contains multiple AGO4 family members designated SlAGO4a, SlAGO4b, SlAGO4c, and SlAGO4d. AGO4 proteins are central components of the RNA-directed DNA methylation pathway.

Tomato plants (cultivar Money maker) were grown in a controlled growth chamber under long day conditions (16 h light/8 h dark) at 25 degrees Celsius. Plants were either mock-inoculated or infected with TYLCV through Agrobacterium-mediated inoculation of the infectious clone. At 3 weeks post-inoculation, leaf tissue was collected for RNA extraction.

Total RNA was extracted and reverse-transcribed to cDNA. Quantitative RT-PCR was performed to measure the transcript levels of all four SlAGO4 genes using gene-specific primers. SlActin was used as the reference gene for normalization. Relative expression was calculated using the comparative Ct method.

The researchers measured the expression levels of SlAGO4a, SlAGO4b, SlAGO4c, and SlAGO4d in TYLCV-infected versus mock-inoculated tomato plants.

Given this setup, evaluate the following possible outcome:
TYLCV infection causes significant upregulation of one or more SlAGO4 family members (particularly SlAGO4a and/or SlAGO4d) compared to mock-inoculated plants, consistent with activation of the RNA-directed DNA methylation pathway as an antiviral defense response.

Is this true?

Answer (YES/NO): NO